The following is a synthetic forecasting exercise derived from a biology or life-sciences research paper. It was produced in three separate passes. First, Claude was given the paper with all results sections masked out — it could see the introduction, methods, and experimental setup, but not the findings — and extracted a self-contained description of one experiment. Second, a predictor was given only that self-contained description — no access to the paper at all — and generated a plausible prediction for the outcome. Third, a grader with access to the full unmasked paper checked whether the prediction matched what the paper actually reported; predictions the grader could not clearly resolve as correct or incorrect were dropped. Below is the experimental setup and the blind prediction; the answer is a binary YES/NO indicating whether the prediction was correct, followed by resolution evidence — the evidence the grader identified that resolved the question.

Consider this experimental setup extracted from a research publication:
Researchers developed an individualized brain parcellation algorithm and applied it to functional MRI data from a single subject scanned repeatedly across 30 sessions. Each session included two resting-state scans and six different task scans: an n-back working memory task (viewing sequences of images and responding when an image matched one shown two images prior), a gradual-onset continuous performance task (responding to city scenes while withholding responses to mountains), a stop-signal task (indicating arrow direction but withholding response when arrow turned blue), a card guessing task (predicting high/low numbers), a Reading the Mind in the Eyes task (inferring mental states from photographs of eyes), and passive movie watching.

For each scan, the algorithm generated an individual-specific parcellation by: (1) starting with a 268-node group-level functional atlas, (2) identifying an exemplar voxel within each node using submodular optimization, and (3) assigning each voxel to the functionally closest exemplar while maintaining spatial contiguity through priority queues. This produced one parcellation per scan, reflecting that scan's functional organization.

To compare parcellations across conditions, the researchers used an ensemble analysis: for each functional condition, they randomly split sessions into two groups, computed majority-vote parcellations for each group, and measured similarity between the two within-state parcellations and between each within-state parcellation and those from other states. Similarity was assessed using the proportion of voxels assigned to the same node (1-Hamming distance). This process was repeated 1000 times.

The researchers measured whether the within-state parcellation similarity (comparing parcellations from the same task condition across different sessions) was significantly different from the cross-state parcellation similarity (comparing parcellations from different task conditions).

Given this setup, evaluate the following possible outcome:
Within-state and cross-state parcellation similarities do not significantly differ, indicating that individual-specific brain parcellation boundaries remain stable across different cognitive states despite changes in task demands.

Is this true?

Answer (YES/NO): NO